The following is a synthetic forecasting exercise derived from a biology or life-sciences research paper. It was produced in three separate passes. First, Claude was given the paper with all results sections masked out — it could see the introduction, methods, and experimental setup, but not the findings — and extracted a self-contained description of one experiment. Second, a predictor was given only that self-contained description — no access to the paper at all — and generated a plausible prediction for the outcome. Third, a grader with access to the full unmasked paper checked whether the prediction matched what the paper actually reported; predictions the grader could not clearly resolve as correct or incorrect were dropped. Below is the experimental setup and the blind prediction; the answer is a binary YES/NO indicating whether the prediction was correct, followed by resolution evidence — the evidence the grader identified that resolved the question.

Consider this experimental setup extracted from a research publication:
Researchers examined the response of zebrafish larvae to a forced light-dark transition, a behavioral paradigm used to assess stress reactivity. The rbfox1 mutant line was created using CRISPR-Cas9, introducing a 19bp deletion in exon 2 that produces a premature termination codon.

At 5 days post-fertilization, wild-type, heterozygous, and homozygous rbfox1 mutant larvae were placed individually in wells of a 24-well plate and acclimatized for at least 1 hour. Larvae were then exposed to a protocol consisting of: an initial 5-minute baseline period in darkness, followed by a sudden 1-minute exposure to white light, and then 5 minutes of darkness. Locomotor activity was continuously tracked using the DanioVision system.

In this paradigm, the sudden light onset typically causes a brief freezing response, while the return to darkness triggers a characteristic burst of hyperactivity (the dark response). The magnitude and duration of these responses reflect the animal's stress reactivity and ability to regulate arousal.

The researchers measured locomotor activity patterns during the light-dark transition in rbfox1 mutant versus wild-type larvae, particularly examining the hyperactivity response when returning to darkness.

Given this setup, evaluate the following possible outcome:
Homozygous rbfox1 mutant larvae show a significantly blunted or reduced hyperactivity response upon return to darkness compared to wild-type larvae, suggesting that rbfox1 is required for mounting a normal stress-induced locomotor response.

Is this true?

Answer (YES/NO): NO